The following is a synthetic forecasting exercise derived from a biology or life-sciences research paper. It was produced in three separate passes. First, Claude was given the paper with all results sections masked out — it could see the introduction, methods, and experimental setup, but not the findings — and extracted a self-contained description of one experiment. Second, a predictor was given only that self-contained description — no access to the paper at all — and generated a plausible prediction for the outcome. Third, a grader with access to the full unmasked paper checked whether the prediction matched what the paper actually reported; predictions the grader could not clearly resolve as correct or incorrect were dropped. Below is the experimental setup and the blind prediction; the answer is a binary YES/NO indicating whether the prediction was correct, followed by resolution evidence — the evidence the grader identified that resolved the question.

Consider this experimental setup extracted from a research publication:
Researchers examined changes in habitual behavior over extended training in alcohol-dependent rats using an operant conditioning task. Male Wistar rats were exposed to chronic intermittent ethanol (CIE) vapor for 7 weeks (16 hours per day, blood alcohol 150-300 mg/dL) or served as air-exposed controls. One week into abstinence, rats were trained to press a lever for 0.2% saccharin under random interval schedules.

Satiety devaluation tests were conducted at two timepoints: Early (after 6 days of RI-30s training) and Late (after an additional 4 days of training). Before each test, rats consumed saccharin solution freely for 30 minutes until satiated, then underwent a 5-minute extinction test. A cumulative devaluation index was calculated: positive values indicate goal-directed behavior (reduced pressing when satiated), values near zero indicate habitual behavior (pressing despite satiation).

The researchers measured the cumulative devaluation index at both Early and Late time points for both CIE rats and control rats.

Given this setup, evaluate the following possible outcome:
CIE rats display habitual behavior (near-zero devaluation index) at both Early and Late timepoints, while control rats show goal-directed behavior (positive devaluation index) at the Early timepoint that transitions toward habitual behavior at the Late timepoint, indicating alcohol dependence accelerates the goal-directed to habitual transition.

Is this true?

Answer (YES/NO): NO